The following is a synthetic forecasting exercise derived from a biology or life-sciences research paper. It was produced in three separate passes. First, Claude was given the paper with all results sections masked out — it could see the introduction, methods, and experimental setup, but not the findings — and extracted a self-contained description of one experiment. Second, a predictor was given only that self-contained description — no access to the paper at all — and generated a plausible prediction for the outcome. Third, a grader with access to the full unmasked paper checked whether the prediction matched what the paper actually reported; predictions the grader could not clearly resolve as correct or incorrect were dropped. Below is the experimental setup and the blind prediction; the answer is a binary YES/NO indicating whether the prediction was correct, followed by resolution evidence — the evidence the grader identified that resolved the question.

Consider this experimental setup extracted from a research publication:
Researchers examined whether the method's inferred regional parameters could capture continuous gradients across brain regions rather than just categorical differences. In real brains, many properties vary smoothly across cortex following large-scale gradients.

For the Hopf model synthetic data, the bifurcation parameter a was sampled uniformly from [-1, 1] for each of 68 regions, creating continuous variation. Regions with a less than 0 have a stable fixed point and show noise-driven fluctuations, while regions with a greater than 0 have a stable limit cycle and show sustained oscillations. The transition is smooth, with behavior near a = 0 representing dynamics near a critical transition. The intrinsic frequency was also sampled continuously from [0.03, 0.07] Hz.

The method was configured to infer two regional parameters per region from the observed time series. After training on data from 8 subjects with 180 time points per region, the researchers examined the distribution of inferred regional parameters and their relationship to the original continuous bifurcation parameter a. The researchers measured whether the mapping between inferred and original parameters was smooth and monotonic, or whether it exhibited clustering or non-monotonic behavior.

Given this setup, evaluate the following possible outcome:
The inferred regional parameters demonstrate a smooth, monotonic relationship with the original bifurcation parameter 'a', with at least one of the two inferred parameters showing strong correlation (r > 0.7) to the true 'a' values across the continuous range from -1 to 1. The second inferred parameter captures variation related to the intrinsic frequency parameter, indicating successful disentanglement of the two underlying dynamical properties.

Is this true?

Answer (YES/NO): NO